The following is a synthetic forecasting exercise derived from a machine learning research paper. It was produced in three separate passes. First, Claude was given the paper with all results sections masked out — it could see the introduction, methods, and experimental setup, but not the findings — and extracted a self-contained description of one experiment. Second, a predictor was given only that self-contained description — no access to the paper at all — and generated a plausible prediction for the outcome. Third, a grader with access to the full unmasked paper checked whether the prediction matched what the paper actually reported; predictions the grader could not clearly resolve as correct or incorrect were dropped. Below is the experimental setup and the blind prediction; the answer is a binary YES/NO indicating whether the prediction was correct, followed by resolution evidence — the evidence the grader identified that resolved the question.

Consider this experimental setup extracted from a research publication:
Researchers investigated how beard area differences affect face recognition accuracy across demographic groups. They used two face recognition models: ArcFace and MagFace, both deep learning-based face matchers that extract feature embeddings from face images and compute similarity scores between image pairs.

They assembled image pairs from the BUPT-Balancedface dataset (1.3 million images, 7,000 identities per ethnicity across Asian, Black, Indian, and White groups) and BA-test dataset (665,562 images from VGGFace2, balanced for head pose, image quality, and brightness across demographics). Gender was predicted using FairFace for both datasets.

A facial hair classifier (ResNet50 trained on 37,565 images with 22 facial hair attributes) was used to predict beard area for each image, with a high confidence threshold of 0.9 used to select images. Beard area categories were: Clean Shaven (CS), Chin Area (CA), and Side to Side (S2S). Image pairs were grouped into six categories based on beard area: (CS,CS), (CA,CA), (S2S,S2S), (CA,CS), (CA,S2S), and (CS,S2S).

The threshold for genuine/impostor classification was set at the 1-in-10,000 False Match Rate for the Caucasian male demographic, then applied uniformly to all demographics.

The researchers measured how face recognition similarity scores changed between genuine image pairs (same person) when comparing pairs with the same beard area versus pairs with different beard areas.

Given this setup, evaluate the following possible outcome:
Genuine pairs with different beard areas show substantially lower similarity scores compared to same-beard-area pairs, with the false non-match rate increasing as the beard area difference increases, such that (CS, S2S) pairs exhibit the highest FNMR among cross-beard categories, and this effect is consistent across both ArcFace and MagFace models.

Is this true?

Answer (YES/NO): YES